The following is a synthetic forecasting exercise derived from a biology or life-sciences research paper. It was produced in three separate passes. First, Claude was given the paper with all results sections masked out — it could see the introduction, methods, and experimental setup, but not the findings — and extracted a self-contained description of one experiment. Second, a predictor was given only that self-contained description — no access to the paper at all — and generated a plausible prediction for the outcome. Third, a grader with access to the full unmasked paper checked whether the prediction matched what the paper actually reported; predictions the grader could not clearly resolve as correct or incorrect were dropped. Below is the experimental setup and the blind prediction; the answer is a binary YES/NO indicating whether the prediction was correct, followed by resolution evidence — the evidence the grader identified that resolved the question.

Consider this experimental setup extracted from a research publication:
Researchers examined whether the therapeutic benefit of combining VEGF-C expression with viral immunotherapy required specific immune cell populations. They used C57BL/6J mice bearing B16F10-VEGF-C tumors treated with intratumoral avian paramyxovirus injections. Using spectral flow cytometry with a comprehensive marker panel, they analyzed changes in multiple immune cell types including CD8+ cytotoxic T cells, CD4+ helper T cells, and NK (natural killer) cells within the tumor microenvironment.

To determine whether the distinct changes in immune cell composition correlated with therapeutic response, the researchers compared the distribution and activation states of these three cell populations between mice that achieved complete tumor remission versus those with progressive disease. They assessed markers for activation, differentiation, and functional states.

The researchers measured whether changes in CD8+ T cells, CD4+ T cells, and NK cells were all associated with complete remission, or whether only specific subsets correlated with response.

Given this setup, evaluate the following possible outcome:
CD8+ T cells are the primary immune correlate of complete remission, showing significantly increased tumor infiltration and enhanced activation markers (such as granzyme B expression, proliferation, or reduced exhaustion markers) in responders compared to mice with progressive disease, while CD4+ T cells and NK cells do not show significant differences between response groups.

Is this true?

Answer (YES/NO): NO